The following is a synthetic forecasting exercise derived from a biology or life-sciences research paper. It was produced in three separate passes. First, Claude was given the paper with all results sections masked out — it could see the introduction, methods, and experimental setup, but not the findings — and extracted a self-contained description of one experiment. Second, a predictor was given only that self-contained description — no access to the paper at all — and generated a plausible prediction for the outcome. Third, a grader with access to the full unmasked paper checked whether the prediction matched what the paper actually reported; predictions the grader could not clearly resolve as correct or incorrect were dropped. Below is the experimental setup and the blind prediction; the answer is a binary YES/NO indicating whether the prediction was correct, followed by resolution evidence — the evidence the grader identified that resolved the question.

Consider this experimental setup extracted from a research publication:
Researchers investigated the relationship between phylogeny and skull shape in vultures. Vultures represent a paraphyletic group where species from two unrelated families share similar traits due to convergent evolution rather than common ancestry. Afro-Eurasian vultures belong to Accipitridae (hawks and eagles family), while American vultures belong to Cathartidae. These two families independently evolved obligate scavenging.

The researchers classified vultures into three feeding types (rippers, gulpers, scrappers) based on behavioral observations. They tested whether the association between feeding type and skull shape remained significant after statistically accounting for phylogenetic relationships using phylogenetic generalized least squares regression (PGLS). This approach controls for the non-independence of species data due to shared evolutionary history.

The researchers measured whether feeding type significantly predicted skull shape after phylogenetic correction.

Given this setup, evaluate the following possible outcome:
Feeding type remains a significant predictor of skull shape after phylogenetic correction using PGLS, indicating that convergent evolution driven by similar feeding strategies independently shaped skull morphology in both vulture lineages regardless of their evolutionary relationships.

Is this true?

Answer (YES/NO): NO